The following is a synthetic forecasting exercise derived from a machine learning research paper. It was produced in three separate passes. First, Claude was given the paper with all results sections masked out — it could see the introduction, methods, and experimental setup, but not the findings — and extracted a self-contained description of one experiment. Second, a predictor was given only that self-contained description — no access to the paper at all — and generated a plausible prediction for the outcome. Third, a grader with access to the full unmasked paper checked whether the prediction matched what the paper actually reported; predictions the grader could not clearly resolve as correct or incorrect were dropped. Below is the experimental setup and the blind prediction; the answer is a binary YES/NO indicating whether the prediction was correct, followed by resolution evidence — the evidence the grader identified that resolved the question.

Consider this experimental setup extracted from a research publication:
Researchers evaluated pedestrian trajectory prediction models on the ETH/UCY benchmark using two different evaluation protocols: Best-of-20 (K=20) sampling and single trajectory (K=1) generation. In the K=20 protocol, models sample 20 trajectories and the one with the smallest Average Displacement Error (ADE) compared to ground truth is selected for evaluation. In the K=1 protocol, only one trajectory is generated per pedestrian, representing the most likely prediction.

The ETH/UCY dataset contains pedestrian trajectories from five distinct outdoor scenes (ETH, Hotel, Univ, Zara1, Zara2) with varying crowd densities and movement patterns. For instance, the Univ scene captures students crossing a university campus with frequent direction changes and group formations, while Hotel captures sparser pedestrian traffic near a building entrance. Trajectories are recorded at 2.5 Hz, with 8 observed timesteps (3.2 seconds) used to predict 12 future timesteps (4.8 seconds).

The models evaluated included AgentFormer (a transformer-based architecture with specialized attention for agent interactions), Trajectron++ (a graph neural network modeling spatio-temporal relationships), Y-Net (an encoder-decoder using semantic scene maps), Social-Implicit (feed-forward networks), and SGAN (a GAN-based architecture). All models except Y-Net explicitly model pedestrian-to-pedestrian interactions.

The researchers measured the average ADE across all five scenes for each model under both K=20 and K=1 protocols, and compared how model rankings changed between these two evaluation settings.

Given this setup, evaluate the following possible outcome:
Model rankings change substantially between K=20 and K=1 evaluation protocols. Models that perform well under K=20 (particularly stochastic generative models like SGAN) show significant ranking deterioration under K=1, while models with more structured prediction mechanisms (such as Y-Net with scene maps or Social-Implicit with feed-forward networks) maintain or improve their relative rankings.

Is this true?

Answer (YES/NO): NO